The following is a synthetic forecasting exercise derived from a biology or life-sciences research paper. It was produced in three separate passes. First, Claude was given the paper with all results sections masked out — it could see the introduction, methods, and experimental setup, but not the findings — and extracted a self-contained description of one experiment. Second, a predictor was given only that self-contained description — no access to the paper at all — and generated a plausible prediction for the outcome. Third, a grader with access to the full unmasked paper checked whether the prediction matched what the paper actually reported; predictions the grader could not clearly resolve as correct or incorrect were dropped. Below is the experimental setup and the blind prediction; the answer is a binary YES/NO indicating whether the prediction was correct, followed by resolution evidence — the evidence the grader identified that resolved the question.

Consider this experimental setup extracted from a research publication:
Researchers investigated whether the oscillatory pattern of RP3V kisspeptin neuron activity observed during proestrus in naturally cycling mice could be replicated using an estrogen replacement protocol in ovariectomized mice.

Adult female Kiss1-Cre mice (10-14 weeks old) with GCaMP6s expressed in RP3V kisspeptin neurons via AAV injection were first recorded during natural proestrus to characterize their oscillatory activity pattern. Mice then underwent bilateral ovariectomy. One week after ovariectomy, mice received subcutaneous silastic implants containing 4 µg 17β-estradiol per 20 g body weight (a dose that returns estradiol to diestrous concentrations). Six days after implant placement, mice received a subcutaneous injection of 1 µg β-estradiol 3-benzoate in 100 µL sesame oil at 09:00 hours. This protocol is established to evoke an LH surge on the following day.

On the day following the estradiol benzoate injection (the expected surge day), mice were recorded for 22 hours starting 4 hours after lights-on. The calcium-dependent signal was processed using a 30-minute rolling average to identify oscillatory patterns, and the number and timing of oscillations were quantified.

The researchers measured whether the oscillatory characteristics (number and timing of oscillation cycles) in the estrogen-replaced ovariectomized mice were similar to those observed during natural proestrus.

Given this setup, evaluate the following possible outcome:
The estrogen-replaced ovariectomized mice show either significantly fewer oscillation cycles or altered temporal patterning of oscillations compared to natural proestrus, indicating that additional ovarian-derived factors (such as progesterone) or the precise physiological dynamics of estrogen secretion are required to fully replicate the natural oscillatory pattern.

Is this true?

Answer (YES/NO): YES